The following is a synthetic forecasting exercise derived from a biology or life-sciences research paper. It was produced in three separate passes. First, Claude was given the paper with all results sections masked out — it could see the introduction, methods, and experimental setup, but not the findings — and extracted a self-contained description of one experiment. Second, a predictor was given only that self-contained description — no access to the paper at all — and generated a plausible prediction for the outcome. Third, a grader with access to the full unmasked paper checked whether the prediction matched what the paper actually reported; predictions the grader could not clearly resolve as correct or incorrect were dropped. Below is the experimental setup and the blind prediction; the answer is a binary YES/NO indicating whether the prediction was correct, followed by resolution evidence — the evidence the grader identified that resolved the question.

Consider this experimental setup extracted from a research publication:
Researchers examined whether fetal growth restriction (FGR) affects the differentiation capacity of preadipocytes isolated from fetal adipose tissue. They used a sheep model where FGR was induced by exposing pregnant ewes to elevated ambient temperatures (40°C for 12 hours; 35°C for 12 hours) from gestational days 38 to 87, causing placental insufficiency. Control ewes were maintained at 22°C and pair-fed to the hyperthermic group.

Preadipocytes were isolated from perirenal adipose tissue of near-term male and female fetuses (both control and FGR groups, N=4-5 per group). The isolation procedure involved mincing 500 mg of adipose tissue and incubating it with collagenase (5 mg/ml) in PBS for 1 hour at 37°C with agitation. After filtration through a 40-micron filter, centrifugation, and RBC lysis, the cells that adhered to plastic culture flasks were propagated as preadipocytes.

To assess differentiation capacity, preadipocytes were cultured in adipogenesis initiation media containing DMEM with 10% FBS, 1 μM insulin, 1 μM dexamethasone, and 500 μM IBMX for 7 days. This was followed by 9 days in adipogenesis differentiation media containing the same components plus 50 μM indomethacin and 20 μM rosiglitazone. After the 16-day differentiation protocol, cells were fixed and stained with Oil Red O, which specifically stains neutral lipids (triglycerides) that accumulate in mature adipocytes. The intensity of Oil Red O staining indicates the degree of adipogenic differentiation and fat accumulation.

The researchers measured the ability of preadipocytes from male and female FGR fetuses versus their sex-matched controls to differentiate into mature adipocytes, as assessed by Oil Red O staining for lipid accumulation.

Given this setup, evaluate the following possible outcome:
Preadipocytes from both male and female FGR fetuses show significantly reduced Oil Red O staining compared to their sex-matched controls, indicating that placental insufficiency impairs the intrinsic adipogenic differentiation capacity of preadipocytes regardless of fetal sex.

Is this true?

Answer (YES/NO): NO